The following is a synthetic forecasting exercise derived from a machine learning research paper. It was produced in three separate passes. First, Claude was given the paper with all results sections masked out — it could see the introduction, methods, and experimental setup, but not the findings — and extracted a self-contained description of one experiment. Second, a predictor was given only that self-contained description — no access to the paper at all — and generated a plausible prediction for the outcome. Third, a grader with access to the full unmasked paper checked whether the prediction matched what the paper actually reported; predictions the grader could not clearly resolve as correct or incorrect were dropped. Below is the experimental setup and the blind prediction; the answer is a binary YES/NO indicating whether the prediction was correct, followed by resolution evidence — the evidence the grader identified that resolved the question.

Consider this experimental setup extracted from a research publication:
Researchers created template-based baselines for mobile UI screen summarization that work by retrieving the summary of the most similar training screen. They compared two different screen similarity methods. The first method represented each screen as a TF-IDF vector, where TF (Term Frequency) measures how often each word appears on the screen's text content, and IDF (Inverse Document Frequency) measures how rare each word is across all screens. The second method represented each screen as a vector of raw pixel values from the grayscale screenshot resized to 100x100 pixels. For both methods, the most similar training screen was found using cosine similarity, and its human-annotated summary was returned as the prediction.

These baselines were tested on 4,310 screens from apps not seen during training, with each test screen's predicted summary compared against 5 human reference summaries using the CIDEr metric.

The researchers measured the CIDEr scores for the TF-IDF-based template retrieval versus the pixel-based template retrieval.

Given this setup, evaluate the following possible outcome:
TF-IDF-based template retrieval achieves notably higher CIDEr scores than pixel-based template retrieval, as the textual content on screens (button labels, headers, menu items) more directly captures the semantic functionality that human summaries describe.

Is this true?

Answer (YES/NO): YES